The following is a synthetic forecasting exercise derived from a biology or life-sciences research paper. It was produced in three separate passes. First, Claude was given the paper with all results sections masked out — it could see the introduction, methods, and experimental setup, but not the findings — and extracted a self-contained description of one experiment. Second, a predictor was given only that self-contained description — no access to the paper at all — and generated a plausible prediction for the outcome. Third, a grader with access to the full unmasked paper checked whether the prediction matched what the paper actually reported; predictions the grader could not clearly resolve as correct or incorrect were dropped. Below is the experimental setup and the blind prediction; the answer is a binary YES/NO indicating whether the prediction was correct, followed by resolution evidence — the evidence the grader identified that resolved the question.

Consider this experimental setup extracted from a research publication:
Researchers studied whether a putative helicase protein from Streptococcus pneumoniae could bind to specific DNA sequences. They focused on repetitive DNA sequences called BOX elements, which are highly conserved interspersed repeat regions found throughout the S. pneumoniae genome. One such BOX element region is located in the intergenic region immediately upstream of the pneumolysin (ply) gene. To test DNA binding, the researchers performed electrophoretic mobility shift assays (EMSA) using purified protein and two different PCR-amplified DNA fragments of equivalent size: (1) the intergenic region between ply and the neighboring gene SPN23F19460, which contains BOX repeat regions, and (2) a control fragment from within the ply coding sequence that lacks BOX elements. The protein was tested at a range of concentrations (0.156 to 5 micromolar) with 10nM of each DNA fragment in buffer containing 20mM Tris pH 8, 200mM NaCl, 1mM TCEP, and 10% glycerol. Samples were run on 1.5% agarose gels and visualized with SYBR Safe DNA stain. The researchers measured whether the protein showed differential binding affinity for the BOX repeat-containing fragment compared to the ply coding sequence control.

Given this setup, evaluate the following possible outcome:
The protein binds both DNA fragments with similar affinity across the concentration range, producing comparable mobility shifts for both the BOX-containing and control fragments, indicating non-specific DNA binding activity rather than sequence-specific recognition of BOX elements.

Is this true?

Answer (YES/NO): NO